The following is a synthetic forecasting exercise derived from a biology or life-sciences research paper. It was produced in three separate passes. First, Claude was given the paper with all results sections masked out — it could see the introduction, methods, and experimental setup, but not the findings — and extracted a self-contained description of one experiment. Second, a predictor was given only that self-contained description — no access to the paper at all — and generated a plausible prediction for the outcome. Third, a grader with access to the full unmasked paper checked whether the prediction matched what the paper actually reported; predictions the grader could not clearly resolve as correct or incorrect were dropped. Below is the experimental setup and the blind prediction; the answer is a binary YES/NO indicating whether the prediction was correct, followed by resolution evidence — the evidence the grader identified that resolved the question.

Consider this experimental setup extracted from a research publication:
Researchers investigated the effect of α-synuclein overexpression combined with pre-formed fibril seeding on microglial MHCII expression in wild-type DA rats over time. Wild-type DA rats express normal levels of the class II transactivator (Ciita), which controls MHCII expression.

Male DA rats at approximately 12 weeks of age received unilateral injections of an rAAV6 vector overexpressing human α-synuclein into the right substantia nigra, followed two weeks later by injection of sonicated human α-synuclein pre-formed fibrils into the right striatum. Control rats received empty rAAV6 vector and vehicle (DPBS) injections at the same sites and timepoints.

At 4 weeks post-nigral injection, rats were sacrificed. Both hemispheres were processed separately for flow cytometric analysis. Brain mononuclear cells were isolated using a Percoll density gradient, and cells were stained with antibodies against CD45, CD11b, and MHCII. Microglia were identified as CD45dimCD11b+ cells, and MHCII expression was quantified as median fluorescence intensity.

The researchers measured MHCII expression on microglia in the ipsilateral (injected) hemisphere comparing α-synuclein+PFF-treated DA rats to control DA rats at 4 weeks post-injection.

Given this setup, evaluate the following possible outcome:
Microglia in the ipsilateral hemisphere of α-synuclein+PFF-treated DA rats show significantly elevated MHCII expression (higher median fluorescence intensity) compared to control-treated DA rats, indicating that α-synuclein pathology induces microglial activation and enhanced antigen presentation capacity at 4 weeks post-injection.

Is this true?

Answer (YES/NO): YES